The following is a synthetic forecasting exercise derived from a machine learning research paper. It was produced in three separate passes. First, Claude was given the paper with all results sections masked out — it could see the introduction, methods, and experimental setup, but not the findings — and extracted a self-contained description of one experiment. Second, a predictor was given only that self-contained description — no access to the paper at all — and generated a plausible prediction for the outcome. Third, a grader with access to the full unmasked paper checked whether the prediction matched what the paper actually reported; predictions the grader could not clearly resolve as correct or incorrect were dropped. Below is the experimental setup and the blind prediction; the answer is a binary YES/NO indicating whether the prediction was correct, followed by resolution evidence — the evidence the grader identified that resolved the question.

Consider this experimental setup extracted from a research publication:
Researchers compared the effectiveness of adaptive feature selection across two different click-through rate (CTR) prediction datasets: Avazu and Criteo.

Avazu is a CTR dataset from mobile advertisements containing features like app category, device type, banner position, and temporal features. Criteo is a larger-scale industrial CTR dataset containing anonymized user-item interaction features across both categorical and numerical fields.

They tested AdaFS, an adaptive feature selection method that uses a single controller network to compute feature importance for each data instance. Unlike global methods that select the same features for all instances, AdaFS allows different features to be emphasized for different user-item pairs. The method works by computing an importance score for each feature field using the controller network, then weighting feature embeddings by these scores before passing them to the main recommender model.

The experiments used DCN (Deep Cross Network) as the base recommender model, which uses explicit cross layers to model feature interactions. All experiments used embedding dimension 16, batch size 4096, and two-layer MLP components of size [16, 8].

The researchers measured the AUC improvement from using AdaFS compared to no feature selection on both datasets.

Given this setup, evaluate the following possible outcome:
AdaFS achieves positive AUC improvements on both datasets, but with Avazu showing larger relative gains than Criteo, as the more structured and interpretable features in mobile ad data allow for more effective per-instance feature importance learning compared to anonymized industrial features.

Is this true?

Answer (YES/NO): NO